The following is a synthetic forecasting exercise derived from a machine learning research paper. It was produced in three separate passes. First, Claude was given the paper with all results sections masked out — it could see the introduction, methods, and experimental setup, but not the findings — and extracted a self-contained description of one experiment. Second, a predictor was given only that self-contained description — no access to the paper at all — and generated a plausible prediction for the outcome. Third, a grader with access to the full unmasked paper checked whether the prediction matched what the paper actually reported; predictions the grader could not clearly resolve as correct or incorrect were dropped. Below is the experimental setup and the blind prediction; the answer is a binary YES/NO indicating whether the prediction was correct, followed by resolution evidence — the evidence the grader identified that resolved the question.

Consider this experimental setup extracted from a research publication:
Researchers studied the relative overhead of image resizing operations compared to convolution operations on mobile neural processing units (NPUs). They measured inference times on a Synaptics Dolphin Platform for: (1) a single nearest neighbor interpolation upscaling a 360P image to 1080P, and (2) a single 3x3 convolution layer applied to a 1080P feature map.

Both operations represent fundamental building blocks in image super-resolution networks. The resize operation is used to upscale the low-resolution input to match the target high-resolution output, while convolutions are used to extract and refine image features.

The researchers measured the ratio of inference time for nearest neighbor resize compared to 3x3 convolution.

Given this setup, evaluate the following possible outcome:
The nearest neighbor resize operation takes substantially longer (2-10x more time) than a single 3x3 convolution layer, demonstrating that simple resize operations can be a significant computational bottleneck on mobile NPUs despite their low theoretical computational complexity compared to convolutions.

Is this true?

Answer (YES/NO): NO